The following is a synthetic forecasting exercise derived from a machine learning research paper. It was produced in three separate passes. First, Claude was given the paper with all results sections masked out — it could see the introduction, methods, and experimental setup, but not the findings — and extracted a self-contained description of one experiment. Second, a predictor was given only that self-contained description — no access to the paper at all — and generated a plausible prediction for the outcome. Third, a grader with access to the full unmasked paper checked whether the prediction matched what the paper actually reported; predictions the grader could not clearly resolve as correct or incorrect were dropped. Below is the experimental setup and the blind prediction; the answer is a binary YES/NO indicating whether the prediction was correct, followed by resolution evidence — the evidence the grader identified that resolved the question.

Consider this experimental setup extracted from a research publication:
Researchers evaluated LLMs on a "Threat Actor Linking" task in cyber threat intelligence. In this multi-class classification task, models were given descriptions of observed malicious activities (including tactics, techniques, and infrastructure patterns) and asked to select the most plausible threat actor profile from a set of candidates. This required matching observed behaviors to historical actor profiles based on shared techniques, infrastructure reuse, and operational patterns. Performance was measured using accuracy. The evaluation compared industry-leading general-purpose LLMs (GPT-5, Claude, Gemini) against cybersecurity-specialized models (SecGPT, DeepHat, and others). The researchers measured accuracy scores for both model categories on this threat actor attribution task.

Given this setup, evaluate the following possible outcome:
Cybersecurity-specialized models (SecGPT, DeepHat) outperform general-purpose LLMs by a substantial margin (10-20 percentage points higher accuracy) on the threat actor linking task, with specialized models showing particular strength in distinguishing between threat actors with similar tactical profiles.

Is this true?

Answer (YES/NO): NO